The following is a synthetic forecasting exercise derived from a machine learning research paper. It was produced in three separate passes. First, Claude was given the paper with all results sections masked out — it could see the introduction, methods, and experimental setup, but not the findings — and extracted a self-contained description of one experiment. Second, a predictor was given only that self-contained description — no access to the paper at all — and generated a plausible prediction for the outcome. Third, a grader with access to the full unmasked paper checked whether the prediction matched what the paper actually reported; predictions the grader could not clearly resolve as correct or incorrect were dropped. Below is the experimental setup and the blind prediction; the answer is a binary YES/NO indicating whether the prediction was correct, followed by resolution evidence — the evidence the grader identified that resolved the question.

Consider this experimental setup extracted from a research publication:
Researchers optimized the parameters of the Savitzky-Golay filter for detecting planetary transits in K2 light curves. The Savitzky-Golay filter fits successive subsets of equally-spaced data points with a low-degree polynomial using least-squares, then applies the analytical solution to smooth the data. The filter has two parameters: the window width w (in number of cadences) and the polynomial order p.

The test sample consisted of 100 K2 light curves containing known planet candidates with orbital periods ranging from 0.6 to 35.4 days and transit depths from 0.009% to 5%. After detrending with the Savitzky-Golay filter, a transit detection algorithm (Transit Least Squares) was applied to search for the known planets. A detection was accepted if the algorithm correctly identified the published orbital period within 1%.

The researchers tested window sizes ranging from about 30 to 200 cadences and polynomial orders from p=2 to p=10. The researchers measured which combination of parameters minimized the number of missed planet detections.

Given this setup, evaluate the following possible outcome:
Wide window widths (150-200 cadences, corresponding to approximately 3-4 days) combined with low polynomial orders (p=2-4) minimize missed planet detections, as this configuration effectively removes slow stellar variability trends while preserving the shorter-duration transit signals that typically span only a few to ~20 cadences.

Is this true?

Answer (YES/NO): NO